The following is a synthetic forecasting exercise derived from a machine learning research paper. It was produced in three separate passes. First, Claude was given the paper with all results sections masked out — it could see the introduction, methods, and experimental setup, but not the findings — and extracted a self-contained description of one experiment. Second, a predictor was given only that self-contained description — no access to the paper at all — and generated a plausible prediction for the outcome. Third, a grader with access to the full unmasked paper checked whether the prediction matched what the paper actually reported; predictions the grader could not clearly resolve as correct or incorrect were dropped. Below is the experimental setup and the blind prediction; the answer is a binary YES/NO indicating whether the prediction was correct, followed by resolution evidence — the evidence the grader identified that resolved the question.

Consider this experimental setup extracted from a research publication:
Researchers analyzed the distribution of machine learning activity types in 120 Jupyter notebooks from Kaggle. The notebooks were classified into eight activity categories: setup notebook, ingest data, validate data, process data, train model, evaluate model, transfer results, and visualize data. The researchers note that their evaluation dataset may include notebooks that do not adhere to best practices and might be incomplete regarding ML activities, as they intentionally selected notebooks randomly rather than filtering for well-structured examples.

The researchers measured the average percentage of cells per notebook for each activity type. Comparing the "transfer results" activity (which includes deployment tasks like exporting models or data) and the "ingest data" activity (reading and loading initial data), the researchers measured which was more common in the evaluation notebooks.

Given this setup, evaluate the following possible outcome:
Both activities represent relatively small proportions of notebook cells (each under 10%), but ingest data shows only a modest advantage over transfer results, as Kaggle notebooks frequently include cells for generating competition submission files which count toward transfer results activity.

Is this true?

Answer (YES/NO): NO